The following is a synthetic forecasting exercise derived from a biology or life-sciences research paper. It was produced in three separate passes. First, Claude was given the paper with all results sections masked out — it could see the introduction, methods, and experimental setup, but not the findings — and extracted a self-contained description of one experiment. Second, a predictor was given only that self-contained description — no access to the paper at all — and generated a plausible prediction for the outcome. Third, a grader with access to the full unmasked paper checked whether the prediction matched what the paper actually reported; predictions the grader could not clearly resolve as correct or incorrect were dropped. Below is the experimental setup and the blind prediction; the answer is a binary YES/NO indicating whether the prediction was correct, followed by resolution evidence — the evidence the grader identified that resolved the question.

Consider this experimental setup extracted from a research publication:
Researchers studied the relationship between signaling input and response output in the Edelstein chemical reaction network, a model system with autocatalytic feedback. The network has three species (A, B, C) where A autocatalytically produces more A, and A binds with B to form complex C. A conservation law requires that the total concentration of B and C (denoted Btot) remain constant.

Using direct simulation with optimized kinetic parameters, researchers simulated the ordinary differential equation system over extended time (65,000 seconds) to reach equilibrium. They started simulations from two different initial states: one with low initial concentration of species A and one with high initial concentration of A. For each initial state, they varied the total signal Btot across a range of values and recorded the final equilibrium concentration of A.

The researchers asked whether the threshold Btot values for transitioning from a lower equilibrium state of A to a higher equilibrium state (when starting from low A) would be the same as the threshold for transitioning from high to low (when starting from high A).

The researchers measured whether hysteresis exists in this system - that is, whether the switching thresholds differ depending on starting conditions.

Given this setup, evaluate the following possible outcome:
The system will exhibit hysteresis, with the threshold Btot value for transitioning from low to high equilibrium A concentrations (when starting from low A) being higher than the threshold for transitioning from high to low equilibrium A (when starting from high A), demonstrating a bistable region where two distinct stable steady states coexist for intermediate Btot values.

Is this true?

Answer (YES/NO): YES